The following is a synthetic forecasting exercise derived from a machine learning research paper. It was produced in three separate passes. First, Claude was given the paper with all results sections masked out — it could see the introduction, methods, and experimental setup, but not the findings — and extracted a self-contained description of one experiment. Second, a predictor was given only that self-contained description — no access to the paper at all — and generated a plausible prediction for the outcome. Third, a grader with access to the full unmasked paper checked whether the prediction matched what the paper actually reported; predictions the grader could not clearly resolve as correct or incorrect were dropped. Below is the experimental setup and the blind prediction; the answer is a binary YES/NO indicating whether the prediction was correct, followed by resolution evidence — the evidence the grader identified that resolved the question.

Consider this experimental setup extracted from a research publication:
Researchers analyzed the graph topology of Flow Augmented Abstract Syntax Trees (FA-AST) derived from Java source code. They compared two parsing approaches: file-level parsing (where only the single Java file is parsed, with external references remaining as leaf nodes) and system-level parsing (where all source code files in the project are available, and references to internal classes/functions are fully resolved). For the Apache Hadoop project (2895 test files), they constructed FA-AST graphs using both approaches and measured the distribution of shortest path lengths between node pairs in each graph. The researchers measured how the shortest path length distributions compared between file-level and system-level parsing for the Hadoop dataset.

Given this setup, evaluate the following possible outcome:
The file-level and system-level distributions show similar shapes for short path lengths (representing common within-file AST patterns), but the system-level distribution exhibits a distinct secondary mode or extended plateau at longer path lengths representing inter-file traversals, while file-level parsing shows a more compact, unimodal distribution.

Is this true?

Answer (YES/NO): NO